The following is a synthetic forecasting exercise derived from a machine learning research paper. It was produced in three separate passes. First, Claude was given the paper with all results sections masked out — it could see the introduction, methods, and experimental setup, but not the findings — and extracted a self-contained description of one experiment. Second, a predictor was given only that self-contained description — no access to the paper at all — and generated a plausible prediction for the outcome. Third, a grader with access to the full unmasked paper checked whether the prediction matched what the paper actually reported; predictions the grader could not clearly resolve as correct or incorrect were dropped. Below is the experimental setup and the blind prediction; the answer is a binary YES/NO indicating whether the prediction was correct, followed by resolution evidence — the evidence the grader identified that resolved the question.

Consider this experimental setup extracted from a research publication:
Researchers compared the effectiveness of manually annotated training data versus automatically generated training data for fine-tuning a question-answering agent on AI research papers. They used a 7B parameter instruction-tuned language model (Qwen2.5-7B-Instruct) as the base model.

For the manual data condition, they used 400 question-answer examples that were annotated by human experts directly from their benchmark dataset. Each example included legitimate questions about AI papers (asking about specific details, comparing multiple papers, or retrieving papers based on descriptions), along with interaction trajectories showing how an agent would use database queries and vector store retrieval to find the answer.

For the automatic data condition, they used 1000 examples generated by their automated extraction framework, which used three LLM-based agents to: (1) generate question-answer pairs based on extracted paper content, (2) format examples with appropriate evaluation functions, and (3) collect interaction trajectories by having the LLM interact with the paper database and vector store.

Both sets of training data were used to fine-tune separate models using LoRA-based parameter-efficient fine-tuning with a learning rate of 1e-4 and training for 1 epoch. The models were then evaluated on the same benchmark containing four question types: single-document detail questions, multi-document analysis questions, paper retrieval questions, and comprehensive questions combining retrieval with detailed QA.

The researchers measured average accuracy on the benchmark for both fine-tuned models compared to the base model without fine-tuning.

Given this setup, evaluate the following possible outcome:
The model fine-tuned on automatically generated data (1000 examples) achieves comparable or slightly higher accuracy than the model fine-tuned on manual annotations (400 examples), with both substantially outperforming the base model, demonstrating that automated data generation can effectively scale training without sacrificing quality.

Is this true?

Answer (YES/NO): YES